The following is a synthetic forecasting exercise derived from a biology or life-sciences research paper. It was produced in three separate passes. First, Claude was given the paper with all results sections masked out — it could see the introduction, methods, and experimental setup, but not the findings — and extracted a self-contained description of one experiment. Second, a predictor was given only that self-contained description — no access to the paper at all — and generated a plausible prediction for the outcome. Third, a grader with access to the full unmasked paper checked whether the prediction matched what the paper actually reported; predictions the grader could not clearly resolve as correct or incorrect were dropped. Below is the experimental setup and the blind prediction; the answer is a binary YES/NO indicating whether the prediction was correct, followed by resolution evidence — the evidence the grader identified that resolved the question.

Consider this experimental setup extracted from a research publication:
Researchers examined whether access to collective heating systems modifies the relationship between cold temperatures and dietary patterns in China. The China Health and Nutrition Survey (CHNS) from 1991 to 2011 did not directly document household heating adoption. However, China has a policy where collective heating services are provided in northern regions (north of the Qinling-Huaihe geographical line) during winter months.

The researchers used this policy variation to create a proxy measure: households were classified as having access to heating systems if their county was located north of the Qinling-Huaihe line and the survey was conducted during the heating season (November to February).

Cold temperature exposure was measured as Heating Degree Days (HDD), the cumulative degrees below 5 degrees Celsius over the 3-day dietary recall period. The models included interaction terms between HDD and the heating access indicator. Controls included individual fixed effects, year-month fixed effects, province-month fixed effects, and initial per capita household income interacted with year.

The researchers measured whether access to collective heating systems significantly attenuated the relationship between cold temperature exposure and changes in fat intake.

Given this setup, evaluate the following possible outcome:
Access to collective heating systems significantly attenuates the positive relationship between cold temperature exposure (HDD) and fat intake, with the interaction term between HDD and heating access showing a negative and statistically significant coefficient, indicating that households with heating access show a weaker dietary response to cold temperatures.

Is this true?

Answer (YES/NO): YES